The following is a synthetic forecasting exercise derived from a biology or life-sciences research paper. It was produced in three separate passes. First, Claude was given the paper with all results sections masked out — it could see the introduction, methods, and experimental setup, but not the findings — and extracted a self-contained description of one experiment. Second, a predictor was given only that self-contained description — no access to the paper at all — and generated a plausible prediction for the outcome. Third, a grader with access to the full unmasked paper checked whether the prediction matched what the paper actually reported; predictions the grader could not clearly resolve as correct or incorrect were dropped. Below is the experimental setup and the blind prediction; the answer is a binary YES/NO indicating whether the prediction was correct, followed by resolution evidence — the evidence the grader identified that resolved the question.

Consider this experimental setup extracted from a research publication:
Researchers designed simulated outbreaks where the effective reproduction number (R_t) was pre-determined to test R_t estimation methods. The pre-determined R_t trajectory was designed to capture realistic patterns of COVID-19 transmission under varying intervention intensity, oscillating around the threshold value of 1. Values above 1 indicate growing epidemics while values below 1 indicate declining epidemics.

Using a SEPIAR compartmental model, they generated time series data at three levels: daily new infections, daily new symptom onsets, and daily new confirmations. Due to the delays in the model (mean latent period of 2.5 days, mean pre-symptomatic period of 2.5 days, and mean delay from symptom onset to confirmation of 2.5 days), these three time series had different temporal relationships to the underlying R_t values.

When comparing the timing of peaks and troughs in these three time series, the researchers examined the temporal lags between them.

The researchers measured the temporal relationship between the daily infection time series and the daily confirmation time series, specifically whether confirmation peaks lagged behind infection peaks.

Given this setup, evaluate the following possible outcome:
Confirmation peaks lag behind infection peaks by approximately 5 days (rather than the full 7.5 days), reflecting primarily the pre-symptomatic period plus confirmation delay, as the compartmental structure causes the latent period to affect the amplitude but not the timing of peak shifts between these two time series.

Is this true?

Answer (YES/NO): NO